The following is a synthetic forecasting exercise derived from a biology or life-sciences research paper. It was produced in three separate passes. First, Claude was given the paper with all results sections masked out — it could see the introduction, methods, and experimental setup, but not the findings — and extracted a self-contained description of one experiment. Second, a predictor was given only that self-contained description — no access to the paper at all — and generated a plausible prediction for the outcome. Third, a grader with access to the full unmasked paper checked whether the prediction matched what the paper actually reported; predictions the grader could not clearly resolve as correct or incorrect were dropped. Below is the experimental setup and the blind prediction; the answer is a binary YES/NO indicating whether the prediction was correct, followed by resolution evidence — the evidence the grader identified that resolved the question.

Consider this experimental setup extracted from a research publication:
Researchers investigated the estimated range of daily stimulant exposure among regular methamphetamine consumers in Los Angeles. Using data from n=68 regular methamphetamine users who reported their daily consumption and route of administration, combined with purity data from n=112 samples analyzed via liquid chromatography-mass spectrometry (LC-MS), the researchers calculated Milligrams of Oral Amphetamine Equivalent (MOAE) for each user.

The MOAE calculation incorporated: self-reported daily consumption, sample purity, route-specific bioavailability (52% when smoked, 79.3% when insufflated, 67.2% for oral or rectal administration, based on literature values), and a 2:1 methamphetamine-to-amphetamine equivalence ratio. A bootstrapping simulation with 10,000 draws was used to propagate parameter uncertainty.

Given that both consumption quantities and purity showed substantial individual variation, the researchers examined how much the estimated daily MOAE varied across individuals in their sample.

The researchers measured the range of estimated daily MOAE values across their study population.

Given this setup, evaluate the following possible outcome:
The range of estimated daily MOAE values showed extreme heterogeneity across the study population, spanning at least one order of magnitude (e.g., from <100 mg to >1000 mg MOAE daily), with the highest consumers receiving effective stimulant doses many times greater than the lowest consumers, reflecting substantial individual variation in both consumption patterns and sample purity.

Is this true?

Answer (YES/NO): YES